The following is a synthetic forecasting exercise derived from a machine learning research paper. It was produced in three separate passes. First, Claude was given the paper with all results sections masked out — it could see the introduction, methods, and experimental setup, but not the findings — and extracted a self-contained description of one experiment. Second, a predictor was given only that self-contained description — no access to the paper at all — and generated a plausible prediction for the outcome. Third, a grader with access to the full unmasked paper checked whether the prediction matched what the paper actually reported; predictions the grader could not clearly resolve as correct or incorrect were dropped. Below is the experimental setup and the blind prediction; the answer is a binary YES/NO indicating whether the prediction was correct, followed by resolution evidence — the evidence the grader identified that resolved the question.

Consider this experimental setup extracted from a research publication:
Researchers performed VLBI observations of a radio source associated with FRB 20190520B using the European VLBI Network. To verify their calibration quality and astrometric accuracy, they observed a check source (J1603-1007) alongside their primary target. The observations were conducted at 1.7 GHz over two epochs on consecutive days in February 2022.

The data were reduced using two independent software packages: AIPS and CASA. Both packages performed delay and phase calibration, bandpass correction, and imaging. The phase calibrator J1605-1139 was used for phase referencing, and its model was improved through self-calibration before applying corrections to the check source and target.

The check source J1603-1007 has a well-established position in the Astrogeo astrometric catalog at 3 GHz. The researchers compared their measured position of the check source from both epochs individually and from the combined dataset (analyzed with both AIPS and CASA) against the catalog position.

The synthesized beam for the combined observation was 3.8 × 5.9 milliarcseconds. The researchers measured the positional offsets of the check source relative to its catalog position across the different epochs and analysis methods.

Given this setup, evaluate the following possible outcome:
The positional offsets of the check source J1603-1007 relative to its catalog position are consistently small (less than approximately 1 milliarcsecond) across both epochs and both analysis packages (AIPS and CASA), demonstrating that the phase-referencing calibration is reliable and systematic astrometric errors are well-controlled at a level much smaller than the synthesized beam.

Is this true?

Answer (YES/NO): NO